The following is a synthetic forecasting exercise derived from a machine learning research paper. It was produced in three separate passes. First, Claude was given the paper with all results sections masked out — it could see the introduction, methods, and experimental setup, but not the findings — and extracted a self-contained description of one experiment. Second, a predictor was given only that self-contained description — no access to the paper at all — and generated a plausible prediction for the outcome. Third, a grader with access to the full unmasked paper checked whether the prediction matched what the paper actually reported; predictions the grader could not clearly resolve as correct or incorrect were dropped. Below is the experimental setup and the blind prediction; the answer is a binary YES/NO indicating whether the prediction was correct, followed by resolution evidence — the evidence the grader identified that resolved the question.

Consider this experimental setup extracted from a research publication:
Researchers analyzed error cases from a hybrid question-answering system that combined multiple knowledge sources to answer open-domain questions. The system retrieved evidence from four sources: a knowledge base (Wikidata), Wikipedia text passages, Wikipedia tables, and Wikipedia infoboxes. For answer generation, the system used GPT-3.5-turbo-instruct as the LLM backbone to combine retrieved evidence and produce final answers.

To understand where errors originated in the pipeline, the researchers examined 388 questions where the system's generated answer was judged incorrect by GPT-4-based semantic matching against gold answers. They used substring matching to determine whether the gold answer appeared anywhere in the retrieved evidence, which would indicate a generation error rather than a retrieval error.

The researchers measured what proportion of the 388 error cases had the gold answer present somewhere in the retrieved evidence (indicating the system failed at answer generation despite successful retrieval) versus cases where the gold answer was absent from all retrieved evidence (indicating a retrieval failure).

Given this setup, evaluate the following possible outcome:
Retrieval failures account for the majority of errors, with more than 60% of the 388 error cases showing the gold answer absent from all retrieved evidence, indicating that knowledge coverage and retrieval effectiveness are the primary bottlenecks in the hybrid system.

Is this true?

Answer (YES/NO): YES